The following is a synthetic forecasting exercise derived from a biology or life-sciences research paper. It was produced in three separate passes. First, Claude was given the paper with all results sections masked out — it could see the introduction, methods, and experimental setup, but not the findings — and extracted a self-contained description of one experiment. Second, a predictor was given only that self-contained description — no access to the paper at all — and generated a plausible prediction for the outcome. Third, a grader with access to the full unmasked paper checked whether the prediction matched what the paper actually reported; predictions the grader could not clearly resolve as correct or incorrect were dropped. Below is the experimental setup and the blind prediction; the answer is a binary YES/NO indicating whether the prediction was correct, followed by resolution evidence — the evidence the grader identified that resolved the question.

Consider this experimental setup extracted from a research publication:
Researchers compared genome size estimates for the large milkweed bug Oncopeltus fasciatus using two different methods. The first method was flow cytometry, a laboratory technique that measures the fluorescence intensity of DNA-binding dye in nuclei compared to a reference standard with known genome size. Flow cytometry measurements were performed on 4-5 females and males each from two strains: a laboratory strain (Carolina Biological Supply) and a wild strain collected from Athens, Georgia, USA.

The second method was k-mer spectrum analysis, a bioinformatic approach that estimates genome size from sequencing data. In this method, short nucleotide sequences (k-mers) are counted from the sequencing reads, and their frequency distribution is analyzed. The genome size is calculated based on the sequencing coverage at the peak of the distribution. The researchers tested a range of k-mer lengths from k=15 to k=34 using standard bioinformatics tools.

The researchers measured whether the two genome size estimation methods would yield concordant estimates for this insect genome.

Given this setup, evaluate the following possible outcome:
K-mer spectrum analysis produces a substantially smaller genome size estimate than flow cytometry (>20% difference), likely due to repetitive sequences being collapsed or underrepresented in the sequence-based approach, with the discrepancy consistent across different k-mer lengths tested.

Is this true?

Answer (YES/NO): NO